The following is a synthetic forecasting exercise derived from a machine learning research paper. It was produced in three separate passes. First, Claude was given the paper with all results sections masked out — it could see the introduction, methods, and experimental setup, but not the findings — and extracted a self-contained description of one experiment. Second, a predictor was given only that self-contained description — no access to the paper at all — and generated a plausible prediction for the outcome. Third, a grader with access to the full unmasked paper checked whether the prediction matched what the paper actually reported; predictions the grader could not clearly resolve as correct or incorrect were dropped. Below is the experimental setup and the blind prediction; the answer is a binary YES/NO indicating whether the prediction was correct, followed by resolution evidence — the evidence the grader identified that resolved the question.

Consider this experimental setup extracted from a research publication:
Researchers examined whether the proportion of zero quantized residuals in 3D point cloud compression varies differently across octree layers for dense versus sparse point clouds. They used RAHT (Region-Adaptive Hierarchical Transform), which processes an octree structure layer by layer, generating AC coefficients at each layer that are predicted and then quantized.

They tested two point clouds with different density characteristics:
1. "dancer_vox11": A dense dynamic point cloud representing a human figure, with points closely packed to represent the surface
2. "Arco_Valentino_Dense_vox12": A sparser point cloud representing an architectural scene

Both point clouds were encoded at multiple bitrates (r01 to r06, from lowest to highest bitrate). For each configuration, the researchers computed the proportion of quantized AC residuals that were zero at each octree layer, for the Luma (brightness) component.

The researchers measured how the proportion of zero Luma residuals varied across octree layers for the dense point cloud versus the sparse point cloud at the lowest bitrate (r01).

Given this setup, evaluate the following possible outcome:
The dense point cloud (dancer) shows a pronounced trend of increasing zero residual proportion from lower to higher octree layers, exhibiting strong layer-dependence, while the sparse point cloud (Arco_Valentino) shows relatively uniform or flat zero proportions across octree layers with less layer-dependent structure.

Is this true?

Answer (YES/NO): NO